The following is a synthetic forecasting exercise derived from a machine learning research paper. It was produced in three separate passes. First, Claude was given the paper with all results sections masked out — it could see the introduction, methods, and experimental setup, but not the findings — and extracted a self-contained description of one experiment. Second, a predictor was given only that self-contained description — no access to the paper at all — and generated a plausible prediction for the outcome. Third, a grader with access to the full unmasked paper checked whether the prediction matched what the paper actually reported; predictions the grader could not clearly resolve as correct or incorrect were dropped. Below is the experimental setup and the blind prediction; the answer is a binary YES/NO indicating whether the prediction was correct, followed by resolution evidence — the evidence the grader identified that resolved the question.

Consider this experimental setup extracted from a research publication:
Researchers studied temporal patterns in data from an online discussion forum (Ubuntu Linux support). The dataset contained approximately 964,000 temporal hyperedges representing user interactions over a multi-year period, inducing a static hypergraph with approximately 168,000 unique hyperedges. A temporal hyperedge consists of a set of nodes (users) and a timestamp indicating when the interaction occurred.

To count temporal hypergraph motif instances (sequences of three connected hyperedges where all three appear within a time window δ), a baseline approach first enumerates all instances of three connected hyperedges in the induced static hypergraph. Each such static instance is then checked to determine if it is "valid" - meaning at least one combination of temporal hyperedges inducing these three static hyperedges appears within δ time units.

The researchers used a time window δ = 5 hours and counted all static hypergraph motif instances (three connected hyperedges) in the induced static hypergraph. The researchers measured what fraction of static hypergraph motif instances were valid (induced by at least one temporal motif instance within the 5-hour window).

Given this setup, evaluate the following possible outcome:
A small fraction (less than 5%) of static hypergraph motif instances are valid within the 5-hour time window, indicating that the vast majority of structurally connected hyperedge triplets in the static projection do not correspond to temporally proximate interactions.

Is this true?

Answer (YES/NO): YES